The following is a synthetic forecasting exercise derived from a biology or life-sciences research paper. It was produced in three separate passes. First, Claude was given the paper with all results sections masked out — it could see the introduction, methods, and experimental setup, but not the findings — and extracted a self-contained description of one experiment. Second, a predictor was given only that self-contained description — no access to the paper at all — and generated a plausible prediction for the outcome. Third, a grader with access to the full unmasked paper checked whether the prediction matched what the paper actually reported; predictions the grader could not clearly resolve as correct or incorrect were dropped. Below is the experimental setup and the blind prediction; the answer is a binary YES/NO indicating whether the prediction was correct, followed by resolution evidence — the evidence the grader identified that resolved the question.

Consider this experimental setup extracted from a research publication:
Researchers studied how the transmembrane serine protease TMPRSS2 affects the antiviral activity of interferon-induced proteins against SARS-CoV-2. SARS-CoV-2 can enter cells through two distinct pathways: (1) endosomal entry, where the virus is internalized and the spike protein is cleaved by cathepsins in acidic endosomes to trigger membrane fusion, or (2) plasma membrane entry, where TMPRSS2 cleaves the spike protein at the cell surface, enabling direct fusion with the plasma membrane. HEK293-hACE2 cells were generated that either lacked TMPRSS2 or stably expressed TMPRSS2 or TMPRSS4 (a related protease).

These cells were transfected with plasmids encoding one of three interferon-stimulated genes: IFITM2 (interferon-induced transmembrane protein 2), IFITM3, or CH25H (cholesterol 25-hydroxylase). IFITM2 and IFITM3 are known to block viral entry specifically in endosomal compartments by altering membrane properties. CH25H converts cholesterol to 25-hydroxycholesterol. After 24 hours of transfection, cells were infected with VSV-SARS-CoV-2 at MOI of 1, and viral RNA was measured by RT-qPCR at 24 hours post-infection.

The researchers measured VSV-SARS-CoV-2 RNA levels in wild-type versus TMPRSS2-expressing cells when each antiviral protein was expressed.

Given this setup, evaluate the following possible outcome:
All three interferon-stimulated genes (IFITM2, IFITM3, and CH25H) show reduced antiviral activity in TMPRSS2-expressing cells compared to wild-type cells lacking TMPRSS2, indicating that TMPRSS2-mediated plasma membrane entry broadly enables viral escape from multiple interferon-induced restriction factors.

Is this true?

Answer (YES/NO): NO